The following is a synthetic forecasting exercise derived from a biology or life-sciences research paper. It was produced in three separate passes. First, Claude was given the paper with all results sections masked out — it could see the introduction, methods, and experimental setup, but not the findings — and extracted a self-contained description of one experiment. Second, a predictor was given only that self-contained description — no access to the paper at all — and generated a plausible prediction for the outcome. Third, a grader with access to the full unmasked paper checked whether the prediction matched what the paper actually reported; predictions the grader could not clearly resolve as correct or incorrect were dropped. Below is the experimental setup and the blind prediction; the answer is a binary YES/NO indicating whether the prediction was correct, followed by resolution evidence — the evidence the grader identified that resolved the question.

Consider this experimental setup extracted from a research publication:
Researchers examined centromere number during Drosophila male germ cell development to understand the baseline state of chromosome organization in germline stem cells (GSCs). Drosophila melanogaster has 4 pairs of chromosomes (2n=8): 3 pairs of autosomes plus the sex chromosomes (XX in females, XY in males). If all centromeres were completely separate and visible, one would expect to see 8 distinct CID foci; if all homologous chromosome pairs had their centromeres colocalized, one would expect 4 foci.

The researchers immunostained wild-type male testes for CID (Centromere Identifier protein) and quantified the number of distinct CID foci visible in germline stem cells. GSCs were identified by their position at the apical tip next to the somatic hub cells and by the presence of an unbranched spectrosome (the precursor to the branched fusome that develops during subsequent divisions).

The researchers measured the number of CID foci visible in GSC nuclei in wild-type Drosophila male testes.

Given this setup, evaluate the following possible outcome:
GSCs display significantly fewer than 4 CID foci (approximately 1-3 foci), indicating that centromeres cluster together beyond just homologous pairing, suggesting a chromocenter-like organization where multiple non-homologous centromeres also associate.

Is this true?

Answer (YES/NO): NO